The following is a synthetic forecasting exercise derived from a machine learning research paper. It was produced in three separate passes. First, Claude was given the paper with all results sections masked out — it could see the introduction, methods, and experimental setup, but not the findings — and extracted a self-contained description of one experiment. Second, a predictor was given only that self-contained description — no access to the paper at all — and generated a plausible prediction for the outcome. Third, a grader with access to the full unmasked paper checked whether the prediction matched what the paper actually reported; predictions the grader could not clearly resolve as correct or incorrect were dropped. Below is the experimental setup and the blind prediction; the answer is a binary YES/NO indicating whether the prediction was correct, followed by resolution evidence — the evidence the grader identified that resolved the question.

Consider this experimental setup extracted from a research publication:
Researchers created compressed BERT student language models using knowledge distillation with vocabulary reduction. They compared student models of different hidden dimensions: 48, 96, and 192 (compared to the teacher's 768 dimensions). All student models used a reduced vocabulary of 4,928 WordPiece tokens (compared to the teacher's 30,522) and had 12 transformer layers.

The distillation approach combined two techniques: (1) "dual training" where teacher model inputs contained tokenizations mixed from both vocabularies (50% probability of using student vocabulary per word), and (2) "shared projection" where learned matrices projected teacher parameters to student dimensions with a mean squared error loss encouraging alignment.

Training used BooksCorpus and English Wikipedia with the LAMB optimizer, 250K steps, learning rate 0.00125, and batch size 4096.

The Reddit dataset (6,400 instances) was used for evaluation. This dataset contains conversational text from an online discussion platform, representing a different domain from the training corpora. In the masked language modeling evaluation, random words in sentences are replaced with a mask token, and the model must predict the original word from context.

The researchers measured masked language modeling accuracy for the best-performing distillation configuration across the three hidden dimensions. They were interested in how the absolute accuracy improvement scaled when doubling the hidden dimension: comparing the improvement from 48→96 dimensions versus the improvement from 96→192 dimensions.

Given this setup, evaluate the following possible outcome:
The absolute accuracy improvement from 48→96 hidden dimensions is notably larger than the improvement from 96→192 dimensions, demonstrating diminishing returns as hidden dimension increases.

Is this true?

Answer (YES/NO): NO